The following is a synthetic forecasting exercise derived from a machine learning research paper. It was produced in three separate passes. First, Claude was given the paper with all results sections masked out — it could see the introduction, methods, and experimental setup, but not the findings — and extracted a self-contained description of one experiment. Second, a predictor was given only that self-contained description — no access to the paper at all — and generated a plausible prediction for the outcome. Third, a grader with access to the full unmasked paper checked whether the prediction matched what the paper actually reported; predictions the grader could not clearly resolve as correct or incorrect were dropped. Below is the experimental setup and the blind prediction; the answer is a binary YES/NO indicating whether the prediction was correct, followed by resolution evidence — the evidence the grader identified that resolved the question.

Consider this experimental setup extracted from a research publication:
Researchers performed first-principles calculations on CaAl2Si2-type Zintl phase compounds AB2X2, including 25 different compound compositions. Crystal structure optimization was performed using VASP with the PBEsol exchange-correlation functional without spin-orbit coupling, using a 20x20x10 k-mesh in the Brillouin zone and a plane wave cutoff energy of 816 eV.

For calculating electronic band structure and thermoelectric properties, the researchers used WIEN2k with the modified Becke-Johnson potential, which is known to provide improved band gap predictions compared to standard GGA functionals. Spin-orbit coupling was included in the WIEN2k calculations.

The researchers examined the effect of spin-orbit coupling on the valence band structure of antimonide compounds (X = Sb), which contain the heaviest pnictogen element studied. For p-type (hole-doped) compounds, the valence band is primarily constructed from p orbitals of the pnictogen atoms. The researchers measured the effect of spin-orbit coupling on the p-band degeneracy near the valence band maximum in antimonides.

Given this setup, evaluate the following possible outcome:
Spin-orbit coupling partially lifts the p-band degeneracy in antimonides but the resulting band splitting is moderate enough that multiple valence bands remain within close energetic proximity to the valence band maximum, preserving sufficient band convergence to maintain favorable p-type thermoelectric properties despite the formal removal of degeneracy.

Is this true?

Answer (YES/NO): NO